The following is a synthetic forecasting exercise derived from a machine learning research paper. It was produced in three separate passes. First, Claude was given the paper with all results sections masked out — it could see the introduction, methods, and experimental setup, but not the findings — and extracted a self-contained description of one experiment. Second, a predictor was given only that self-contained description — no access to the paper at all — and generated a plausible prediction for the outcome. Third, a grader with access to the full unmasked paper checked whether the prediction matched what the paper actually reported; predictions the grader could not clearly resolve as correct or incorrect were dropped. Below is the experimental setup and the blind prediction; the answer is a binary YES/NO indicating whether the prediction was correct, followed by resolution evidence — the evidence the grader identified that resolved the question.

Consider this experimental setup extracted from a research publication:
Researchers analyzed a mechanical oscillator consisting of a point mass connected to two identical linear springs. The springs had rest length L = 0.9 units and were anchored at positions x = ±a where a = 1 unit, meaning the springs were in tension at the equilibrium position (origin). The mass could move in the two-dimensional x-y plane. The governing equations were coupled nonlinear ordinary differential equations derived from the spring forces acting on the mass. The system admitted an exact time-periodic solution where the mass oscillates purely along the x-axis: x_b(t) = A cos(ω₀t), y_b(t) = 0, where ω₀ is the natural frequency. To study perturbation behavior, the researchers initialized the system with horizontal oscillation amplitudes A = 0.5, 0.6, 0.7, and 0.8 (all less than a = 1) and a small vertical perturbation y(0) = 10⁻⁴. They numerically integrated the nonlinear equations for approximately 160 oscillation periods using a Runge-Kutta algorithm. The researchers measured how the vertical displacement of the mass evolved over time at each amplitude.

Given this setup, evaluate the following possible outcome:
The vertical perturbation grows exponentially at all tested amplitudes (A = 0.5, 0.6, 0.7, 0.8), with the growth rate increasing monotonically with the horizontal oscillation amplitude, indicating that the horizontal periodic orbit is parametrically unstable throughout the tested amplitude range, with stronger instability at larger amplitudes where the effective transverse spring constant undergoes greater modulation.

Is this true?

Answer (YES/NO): YES